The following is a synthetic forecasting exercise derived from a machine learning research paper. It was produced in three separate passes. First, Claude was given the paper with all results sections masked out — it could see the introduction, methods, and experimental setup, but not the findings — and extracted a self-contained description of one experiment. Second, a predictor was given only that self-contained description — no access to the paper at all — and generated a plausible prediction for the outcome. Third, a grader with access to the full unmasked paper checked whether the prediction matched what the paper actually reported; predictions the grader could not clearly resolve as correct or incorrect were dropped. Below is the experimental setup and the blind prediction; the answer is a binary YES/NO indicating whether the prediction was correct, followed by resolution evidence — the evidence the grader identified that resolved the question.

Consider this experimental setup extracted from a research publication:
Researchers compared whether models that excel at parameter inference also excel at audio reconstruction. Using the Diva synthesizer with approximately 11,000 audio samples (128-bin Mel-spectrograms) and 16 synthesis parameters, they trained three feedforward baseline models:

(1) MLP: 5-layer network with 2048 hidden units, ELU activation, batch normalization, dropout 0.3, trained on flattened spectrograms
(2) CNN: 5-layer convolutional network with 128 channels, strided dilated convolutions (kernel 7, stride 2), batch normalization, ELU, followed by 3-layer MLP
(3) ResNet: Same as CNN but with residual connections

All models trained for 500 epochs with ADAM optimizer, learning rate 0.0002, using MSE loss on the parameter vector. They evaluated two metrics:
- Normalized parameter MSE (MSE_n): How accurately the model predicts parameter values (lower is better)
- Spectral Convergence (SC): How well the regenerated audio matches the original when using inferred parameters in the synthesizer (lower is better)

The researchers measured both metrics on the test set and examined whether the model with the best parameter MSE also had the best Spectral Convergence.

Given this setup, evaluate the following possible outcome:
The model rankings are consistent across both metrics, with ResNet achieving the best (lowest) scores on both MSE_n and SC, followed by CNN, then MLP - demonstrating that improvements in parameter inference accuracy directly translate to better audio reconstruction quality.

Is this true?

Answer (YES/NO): NO